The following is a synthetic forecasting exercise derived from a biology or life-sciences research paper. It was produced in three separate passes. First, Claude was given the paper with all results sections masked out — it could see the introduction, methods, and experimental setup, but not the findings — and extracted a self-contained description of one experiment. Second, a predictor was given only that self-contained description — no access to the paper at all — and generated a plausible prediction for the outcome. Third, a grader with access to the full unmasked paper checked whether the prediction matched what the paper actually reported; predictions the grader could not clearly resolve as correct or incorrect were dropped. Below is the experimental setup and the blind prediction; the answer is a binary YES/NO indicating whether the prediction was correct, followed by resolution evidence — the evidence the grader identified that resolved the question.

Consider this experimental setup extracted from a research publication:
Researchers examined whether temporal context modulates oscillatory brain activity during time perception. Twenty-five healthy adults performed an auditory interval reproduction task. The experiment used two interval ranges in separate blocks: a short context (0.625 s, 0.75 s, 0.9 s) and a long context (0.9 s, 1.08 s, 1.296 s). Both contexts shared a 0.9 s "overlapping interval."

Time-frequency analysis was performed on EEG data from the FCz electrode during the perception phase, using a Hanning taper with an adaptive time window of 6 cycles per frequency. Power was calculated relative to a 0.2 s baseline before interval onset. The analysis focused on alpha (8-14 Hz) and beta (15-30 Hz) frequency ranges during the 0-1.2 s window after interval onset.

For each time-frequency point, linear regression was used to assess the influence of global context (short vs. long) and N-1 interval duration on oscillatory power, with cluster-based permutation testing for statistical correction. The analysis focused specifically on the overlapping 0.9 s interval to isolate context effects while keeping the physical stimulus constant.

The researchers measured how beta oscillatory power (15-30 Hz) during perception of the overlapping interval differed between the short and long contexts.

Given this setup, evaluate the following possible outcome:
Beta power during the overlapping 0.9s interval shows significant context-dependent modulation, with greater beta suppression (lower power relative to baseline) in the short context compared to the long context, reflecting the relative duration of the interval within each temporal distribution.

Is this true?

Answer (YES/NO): NO